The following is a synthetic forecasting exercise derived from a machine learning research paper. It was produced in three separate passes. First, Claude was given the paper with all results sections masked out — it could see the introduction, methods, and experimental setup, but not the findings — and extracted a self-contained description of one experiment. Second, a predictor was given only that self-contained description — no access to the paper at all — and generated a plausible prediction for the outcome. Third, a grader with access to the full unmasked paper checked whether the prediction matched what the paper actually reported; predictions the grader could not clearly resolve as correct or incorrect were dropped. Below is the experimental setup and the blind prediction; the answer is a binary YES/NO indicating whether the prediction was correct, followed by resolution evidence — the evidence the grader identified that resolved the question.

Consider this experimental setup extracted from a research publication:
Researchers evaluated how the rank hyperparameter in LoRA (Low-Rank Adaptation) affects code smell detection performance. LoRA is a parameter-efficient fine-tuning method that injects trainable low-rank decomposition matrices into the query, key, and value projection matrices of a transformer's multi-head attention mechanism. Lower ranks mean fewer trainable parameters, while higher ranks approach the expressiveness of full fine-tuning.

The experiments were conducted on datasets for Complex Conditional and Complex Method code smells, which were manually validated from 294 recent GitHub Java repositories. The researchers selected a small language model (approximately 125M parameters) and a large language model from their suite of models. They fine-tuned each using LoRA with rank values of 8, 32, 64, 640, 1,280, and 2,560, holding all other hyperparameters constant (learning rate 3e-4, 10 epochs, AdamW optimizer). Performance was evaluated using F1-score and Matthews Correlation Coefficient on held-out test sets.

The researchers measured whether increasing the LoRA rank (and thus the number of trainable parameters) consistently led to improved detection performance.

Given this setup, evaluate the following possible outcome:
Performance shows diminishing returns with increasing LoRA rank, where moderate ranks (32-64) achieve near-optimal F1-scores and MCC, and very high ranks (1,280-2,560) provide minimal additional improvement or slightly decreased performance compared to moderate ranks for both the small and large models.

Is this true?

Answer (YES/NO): NO